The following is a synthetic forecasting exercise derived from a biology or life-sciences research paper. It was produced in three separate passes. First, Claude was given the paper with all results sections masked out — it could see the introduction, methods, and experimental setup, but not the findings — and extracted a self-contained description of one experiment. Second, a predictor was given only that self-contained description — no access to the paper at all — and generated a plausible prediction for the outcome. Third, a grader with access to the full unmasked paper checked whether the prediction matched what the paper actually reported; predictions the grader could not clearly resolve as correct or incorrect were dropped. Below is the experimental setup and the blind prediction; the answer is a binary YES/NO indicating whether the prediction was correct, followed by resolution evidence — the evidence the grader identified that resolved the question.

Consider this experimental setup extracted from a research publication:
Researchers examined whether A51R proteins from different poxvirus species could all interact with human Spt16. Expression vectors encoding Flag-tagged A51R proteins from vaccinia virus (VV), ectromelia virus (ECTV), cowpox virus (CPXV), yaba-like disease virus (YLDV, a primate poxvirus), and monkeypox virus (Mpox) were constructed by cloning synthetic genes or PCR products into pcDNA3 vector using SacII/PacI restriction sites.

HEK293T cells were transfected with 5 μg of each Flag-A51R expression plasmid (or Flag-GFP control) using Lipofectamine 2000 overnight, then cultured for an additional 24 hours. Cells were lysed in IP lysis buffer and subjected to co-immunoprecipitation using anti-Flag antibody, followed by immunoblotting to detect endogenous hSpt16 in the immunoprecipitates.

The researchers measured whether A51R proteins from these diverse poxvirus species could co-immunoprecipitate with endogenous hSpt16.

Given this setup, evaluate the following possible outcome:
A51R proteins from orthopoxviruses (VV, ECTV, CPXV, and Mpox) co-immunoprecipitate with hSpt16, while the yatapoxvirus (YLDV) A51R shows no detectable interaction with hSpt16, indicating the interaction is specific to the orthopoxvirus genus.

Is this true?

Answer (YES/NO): NO